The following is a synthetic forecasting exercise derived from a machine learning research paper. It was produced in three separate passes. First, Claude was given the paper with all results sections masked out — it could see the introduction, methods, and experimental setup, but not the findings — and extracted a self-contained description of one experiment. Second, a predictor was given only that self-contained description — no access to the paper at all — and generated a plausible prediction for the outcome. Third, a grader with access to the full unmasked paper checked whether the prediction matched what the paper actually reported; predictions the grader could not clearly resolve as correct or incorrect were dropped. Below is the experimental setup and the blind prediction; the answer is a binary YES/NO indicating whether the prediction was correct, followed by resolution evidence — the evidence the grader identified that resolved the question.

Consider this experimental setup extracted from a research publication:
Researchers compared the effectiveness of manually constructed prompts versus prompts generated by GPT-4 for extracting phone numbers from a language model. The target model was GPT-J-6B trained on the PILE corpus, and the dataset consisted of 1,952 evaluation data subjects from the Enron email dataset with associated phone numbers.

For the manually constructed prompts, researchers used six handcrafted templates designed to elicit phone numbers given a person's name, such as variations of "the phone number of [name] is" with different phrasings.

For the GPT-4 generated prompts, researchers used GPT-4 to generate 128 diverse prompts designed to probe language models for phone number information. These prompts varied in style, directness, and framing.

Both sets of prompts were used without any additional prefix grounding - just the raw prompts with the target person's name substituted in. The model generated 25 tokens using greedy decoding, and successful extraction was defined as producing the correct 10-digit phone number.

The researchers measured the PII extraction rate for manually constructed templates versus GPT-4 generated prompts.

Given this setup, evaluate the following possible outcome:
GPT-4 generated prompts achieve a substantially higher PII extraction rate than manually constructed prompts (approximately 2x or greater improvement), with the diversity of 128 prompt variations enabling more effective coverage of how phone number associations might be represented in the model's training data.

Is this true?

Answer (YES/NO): NO